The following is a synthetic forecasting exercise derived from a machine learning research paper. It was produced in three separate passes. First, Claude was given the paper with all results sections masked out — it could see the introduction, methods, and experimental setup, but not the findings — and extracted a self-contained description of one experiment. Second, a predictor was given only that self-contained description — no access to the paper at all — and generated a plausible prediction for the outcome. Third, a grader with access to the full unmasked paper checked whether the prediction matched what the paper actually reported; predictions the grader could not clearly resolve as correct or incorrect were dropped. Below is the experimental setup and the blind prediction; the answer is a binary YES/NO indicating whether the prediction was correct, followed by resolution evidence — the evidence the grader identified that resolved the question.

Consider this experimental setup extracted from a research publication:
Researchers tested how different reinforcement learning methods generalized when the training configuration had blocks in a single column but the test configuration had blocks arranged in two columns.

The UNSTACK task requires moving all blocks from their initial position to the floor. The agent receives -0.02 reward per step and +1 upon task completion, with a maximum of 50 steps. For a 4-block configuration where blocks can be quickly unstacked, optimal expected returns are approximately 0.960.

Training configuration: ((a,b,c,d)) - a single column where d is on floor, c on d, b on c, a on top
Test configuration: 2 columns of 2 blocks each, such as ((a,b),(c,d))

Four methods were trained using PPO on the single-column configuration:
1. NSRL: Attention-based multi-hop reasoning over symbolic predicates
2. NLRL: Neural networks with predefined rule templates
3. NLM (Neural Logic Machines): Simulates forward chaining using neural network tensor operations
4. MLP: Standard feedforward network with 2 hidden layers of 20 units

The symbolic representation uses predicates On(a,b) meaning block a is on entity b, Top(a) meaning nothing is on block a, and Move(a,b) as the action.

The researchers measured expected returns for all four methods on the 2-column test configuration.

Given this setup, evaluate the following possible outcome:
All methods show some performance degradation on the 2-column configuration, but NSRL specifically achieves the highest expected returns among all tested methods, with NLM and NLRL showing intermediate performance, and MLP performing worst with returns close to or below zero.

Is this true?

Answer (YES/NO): NO